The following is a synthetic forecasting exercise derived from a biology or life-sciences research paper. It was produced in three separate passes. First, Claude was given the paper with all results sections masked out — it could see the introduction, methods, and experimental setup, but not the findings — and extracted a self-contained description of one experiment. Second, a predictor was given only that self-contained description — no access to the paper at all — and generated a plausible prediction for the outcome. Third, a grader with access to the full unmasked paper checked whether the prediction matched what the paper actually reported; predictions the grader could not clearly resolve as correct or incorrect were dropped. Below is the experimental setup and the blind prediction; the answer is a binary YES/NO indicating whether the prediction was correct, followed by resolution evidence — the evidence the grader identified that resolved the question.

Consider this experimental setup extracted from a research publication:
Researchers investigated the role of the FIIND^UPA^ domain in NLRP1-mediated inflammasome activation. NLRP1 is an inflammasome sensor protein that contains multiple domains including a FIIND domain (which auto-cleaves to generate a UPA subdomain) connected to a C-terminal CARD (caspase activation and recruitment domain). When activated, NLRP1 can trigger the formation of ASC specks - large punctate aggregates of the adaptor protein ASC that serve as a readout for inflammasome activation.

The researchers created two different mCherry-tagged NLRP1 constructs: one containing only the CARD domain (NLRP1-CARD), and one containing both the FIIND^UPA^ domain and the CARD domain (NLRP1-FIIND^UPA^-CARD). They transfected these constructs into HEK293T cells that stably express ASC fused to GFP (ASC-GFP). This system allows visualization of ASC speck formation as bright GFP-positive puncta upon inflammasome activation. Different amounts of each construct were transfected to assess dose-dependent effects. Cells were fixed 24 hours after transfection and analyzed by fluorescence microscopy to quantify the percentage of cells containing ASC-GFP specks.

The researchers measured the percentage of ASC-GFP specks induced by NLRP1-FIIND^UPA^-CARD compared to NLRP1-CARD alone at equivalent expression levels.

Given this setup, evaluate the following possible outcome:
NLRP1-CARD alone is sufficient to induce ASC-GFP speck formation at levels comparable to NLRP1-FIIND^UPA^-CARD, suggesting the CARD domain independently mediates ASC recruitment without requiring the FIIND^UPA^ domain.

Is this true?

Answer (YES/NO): NO